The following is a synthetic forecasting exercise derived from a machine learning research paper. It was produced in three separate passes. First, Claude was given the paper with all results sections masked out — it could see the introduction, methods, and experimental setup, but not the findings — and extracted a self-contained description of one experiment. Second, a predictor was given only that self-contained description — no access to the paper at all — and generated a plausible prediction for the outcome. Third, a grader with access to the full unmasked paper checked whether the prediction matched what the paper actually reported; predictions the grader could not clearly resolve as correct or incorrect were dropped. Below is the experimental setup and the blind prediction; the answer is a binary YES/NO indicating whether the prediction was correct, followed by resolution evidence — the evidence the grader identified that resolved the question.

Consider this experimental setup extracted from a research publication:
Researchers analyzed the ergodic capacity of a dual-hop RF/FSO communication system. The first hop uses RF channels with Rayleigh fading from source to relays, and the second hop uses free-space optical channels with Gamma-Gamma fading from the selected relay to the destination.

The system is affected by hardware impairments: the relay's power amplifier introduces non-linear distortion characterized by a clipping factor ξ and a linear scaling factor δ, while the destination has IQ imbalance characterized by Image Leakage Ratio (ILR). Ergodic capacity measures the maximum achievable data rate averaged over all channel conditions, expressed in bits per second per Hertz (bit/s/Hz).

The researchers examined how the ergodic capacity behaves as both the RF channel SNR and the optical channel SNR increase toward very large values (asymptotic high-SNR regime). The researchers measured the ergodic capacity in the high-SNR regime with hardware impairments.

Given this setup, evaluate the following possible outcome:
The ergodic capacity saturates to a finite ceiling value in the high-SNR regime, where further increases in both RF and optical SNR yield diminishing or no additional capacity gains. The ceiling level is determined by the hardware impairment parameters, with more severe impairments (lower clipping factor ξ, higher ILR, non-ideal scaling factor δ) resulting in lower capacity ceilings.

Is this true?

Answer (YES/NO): YES